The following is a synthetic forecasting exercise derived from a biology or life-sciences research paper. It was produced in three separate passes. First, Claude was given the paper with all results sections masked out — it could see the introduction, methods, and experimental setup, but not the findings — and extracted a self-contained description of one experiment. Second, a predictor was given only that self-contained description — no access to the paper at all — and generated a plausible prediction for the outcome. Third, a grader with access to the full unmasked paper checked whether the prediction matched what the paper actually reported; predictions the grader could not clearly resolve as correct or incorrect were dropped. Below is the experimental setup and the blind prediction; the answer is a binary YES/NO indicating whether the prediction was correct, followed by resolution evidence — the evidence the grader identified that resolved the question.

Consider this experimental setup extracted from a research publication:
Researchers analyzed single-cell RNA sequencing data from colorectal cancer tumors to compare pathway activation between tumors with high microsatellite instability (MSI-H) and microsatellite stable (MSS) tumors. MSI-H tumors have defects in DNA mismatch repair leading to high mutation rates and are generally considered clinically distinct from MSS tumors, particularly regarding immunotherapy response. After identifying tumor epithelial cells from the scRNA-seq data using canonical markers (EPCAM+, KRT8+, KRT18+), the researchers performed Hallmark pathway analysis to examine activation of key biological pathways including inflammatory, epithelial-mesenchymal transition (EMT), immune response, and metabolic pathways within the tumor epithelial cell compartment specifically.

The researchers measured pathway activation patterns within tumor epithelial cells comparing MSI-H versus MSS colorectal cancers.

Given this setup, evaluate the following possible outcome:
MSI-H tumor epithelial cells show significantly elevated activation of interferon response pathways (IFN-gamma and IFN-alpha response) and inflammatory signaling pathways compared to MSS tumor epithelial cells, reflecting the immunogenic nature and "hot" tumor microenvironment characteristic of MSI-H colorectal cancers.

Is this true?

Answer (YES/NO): NO